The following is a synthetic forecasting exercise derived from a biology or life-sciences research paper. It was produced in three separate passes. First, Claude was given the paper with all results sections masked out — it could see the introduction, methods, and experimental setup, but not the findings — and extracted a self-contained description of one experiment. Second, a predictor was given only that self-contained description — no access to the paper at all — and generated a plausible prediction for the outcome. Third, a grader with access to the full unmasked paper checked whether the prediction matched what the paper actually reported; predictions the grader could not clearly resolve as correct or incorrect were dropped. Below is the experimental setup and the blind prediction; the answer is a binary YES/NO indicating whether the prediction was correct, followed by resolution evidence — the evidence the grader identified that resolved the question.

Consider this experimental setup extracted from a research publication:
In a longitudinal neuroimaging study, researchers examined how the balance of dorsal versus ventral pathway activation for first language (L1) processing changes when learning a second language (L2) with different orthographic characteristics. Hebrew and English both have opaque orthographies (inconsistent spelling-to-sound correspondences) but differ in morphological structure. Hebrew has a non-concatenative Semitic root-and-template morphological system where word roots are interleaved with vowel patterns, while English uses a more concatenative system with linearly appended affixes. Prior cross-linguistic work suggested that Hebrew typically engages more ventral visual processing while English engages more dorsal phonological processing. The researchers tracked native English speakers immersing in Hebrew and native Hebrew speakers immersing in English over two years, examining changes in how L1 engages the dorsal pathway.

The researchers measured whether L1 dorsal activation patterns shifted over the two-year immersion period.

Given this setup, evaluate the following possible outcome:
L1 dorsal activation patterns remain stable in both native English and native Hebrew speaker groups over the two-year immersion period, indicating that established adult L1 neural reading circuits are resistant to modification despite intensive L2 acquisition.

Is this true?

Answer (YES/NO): NO